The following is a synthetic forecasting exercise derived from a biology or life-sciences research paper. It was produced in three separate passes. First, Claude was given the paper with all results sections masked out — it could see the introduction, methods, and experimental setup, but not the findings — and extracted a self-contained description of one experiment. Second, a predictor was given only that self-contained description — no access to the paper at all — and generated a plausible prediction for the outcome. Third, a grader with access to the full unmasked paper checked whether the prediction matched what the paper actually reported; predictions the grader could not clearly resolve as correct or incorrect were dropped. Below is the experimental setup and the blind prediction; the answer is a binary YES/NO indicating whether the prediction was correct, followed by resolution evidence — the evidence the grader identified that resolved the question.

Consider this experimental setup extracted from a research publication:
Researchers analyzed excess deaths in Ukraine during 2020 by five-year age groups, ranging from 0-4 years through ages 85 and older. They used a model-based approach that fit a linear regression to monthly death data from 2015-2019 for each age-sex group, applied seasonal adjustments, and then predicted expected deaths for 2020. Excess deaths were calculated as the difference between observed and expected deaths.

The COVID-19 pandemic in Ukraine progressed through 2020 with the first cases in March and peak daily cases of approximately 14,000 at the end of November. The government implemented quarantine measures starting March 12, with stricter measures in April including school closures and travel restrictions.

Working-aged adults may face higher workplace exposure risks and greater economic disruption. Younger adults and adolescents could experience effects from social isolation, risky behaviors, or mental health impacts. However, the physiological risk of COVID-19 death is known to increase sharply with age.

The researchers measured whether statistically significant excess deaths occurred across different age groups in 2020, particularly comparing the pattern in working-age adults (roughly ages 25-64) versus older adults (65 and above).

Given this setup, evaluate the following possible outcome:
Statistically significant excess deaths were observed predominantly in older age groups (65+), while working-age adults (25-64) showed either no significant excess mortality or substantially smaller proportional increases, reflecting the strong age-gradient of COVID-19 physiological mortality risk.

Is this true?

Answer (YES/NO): NO